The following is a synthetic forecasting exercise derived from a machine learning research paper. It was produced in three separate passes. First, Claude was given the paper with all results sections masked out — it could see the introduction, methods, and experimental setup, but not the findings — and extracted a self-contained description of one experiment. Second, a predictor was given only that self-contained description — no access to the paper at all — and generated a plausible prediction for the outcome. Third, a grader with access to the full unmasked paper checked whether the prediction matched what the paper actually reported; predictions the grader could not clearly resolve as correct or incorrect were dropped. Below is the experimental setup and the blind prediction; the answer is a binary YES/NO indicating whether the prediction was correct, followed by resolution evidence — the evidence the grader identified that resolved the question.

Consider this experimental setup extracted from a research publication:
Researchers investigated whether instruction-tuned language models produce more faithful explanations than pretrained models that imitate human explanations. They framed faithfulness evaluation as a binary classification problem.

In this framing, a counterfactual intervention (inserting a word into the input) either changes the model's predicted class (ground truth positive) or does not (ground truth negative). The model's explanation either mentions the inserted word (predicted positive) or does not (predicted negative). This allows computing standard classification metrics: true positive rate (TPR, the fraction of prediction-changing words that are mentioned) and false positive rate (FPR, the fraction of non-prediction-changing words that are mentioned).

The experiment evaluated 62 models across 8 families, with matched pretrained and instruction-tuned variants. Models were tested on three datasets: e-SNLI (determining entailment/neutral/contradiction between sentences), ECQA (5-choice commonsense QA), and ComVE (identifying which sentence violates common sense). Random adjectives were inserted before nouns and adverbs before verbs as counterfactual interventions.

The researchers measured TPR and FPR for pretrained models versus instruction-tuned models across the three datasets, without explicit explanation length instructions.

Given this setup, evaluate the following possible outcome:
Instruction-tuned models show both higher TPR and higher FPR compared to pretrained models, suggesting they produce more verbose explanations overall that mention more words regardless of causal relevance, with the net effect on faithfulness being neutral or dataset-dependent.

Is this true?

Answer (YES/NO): NO